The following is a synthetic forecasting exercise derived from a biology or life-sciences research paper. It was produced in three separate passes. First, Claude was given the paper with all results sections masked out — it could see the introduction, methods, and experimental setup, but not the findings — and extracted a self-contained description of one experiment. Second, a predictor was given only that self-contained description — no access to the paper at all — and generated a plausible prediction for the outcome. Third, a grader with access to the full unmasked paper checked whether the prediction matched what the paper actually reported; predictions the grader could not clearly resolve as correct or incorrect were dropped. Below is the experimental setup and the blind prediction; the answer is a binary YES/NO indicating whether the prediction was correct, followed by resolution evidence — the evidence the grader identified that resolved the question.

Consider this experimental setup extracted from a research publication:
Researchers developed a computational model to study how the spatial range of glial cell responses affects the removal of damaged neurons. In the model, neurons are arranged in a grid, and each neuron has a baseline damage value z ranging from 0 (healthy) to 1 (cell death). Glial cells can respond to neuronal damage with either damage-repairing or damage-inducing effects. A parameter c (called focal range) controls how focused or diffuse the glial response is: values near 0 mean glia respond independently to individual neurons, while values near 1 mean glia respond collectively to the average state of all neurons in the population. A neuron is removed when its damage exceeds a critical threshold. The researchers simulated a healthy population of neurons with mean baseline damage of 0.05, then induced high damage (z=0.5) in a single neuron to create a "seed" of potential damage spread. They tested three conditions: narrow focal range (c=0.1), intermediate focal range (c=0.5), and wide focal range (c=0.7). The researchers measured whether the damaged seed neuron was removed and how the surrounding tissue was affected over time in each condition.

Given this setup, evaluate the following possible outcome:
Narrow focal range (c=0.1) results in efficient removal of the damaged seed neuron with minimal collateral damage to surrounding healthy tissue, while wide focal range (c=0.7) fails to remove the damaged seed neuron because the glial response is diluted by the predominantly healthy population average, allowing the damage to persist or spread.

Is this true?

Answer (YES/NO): YES